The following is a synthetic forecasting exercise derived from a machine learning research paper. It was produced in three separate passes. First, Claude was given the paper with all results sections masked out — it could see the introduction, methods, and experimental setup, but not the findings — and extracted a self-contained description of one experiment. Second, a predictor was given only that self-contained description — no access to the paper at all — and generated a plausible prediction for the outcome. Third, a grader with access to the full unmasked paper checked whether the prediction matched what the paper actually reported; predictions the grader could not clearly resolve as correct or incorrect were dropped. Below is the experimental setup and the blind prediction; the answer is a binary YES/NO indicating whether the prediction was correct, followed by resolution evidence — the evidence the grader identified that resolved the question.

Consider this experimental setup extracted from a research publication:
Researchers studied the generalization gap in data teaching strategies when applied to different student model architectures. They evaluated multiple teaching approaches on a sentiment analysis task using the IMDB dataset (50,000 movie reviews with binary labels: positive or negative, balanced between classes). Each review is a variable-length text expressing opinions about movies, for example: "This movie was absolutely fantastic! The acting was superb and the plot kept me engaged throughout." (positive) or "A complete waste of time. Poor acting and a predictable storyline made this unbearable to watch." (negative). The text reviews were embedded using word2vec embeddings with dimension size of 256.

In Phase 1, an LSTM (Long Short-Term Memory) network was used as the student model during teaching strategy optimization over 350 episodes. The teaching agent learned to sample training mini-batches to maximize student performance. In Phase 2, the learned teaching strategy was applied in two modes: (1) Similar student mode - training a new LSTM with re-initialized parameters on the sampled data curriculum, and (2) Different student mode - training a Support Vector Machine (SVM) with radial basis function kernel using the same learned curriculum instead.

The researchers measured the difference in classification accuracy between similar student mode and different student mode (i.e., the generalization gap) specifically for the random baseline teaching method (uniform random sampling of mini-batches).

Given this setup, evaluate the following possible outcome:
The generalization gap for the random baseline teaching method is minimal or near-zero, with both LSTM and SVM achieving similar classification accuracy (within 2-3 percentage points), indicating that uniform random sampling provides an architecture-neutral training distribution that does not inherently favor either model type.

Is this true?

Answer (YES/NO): NO